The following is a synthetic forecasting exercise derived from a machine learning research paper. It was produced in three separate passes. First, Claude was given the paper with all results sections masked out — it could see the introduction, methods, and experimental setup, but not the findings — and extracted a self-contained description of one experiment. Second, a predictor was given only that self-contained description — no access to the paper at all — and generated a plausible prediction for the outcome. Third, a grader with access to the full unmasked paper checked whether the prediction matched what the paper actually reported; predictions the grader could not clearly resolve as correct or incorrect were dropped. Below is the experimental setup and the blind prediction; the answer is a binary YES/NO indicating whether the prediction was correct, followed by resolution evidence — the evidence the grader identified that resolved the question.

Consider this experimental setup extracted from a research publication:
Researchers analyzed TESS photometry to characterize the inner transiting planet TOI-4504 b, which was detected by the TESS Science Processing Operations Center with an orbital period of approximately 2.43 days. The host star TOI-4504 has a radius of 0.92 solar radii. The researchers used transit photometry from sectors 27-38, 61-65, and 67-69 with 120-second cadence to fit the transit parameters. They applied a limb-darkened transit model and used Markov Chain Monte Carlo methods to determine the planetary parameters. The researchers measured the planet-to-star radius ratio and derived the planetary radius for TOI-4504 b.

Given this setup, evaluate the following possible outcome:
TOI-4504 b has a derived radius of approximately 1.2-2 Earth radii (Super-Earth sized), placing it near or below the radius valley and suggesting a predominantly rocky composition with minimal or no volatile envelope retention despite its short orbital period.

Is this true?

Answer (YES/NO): NO